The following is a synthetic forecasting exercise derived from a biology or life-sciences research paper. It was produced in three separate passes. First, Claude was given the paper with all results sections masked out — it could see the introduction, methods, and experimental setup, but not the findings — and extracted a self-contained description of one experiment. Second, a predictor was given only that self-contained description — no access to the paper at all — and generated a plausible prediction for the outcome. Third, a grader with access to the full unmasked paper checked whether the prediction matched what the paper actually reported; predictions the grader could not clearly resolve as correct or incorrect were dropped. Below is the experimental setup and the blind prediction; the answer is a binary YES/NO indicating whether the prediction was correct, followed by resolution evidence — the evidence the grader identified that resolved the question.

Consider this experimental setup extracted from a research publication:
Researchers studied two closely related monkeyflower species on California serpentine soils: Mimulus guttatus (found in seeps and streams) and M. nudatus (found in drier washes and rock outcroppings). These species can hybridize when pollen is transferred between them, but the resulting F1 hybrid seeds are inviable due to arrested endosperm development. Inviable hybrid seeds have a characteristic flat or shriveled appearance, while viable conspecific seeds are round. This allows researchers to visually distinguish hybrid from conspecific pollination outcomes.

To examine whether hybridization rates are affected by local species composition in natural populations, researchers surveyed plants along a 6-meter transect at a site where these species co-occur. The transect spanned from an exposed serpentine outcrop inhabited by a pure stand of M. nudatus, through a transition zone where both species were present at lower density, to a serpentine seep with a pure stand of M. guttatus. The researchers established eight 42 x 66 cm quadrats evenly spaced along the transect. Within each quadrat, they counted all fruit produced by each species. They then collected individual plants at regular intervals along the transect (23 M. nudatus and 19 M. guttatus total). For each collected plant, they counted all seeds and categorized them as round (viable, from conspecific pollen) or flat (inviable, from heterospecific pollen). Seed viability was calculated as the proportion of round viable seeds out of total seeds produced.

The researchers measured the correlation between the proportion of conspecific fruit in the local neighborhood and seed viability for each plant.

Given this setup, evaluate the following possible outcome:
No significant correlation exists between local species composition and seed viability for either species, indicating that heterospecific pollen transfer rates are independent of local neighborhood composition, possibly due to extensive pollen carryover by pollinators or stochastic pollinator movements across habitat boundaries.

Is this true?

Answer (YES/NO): NO